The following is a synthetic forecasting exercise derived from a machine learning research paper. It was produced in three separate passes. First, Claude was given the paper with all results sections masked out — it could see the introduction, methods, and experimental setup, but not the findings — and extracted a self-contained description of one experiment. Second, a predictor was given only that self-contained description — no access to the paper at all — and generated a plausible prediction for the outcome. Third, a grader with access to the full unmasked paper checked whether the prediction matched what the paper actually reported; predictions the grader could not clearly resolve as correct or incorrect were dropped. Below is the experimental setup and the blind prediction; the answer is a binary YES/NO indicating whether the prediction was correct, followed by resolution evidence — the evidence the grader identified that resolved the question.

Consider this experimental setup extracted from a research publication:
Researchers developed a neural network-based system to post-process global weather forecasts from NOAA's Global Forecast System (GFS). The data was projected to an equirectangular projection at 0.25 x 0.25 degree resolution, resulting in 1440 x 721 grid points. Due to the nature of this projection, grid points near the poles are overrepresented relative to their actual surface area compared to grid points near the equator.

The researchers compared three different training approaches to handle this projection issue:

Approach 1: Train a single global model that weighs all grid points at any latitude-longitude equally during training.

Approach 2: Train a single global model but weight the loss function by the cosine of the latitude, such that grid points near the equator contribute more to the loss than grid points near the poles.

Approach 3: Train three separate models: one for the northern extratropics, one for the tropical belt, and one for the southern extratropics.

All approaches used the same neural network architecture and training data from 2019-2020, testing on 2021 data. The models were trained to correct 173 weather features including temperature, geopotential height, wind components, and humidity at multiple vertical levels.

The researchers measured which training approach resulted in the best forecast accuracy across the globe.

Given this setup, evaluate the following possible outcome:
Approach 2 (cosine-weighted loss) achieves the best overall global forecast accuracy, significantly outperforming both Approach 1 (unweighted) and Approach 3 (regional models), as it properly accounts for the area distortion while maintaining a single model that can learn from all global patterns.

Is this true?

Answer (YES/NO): NO